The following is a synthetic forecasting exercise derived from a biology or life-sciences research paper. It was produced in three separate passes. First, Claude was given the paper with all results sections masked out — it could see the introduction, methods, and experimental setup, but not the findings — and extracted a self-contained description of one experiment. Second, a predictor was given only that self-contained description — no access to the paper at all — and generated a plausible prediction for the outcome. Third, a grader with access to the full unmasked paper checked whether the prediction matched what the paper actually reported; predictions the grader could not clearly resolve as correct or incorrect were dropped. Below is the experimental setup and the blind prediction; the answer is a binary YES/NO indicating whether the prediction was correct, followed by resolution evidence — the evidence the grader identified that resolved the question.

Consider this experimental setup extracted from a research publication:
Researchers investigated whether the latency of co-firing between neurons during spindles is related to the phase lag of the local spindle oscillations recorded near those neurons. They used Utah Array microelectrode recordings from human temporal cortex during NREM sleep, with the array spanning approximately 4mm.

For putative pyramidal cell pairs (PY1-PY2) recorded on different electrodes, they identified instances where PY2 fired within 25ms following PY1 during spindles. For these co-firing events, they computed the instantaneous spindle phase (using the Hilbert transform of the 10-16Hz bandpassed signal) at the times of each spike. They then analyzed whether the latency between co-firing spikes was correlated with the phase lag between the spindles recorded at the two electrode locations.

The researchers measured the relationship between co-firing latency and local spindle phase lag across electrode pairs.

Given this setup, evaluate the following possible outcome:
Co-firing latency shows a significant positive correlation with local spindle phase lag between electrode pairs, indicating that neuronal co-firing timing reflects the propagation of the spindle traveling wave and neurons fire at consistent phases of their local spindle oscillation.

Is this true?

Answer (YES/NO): YES